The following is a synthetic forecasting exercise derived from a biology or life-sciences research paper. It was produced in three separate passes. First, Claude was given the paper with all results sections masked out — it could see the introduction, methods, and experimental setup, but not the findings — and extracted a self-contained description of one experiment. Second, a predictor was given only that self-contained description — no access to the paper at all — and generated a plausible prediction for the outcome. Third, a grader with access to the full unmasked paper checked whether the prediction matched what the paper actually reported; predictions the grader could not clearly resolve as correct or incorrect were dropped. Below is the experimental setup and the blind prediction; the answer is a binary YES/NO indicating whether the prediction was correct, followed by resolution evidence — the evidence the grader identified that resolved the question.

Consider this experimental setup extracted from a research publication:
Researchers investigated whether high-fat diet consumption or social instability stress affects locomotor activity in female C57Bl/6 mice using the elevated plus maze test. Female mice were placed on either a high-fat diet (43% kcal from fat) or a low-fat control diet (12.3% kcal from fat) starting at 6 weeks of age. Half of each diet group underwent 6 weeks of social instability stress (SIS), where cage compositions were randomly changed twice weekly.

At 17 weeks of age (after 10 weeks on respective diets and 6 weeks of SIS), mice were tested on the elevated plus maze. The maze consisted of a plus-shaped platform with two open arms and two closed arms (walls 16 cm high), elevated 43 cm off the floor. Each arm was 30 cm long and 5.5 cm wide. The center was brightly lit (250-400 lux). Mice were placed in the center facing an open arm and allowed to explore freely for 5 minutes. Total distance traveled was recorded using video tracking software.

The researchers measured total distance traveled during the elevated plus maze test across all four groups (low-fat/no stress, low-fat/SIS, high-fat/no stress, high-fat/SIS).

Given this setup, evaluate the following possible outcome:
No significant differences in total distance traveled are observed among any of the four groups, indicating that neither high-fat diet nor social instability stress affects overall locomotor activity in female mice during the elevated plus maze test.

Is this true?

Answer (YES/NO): NO